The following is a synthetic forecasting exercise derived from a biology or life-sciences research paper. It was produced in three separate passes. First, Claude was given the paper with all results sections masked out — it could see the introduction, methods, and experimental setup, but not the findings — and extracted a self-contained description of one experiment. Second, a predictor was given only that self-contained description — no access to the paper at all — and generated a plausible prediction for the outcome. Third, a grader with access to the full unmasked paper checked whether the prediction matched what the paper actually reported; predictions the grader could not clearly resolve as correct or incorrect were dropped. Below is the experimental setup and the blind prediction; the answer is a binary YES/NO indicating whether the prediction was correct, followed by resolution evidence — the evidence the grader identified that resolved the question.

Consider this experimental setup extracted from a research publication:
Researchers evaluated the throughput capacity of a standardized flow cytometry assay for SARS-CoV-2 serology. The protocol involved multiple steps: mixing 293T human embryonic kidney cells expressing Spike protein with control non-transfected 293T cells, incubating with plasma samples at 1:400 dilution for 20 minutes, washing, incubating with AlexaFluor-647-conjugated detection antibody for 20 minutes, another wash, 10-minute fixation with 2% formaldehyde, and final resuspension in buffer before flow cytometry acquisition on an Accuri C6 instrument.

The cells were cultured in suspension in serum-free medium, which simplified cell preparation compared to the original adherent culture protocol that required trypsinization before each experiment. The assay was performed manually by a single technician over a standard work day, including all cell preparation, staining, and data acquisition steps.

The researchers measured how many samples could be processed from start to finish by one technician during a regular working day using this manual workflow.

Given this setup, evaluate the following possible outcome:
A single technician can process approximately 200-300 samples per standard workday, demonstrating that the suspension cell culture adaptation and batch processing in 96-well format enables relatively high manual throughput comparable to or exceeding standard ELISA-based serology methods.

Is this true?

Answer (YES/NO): NO